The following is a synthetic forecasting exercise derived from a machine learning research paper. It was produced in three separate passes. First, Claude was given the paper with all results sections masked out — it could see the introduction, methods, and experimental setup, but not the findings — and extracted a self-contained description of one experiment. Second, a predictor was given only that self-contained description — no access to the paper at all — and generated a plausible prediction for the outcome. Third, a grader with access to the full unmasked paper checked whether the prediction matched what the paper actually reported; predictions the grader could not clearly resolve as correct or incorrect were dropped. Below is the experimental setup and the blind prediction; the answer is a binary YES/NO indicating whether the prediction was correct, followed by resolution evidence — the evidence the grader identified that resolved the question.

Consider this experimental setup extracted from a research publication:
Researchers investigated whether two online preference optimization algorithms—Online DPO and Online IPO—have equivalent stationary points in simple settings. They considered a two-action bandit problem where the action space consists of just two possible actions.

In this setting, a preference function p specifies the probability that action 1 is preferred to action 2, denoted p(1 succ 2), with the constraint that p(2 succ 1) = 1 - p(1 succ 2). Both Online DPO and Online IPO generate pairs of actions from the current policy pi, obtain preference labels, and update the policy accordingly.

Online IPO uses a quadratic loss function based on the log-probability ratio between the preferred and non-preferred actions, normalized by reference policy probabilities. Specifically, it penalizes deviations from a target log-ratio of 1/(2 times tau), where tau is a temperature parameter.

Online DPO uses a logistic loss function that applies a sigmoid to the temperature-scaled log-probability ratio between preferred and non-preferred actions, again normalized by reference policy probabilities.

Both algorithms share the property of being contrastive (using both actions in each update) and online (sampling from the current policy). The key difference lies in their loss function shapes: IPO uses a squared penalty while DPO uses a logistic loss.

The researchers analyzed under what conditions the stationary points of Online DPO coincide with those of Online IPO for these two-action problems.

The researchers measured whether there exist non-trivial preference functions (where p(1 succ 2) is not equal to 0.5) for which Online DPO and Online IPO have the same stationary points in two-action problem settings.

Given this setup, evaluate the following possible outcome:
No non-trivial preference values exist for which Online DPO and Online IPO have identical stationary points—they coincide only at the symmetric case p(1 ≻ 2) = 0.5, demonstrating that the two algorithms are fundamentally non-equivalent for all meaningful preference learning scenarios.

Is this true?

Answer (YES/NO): YES